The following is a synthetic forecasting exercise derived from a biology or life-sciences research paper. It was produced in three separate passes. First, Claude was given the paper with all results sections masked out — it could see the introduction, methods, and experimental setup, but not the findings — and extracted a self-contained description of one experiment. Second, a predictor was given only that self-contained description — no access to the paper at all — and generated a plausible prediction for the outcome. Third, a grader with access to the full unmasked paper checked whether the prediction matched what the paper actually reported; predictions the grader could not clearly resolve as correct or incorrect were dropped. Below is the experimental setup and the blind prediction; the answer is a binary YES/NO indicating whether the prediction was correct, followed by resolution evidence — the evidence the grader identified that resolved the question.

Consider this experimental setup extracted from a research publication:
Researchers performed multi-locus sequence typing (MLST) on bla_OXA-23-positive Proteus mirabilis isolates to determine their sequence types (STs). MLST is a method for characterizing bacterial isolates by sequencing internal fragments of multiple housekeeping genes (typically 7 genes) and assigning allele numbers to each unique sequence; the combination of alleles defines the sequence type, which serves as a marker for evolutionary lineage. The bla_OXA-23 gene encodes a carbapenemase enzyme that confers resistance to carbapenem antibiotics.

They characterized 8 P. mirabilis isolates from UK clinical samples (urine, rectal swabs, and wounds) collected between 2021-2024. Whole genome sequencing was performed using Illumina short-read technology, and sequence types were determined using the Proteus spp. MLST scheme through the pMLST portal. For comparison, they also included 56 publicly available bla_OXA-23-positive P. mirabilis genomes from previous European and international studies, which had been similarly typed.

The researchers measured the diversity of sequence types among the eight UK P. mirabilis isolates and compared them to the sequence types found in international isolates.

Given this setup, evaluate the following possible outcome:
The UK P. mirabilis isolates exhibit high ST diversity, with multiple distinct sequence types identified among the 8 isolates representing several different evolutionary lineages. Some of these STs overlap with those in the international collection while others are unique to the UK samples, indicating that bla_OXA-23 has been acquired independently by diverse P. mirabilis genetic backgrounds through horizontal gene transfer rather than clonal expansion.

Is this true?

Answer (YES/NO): NO